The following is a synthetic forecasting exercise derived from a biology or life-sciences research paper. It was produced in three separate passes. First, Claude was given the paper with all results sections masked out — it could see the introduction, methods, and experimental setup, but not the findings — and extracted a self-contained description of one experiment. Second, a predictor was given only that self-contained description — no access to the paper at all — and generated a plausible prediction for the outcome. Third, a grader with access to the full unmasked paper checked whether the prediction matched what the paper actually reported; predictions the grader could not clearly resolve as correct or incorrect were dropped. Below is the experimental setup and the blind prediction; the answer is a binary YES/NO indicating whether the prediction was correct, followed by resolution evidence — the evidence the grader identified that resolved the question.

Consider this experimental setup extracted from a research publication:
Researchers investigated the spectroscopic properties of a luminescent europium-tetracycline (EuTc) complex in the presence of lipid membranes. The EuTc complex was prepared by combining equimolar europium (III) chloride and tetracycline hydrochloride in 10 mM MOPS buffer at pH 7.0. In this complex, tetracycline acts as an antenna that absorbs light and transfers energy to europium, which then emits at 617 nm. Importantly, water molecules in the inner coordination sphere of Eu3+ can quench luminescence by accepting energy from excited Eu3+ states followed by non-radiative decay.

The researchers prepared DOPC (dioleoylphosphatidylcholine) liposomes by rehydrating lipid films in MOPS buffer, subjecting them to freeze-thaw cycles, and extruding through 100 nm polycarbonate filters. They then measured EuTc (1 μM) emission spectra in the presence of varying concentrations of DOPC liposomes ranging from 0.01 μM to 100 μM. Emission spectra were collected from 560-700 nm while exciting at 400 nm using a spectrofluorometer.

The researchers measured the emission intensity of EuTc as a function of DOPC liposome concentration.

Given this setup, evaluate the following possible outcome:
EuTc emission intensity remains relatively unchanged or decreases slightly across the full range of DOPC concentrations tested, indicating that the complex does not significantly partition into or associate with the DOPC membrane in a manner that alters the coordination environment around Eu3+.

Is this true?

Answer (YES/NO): NO